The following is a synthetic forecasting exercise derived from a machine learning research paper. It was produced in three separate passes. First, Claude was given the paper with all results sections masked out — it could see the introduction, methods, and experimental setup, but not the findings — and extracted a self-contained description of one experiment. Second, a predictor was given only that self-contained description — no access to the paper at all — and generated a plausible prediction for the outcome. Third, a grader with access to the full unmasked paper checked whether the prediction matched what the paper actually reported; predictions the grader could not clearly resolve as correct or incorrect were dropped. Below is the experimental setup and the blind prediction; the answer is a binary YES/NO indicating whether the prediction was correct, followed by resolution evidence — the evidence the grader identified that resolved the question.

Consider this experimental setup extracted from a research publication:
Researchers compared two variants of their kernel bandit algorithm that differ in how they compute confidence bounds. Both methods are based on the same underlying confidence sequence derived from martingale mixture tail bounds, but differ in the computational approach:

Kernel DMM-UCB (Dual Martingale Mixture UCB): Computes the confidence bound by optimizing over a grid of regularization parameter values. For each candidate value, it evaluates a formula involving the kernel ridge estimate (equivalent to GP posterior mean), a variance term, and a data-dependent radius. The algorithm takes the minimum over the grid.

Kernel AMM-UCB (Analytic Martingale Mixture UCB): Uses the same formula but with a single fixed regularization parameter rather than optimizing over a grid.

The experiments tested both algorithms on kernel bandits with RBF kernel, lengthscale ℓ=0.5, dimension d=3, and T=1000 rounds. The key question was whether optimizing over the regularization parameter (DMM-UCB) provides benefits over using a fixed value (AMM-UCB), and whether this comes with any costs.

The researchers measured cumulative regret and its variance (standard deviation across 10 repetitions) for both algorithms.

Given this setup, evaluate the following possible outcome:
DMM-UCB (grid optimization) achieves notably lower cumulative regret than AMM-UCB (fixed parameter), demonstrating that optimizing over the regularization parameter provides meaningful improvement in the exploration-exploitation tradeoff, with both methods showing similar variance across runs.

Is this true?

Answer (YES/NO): NO